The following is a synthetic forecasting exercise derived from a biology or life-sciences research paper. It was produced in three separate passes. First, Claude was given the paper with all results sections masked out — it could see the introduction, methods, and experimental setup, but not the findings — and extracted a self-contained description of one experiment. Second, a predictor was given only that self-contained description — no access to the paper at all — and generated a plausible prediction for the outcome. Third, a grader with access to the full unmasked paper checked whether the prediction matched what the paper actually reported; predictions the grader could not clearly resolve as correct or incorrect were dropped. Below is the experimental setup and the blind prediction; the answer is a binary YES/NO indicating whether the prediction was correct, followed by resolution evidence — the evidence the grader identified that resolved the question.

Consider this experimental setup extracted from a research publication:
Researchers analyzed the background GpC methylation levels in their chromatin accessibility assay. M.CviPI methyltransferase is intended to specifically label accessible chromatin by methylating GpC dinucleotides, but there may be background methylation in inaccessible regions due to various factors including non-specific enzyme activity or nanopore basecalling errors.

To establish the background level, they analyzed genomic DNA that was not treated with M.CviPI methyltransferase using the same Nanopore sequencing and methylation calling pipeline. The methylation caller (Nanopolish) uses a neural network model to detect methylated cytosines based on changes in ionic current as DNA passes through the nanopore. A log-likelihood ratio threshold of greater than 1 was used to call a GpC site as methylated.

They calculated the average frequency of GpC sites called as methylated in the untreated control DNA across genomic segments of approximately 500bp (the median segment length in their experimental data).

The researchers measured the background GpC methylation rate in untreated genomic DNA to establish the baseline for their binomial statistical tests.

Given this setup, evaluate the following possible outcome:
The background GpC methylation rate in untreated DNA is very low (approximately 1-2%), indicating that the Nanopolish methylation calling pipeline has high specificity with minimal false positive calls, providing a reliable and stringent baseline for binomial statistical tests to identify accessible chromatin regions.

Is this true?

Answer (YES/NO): YES